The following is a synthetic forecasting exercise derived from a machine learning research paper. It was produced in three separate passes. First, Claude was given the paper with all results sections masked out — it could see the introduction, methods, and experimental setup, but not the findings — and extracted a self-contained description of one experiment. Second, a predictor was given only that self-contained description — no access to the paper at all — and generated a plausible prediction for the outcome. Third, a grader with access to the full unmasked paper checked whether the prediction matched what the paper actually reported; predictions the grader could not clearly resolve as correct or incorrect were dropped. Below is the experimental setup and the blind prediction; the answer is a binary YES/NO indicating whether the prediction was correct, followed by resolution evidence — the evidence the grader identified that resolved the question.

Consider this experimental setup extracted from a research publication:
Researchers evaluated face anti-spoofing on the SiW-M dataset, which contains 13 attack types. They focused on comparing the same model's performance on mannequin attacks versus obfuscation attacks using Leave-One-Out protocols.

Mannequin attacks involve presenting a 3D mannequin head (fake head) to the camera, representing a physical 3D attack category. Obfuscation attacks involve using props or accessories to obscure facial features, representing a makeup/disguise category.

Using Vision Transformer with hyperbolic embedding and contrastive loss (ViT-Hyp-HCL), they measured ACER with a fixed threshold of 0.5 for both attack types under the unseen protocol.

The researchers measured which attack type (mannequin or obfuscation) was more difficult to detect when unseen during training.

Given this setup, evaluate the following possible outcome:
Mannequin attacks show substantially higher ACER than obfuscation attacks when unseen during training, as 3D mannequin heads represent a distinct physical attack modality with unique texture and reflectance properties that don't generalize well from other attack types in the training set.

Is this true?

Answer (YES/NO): NO